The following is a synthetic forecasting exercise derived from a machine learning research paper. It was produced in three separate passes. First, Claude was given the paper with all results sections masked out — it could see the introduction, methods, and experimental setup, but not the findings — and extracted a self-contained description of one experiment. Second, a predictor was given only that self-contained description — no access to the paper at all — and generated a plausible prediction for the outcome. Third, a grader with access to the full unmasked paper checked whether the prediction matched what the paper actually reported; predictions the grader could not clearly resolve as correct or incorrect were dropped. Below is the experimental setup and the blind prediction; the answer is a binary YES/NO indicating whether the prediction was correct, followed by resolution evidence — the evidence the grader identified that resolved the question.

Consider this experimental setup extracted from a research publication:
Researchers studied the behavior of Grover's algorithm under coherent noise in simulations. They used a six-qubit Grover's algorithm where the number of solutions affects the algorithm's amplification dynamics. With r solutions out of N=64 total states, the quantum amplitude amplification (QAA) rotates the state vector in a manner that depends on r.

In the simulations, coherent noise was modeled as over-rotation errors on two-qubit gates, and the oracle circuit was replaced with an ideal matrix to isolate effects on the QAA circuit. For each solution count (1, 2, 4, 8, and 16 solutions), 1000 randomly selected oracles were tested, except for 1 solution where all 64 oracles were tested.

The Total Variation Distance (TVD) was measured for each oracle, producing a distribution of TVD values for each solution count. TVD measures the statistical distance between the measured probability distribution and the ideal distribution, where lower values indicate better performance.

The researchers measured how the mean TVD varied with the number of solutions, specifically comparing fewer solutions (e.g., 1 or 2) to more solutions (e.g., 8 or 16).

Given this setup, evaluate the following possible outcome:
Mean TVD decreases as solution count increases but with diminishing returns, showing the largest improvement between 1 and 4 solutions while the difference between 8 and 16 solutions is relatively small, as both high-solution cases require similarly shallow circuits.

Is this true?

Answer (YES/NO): NO